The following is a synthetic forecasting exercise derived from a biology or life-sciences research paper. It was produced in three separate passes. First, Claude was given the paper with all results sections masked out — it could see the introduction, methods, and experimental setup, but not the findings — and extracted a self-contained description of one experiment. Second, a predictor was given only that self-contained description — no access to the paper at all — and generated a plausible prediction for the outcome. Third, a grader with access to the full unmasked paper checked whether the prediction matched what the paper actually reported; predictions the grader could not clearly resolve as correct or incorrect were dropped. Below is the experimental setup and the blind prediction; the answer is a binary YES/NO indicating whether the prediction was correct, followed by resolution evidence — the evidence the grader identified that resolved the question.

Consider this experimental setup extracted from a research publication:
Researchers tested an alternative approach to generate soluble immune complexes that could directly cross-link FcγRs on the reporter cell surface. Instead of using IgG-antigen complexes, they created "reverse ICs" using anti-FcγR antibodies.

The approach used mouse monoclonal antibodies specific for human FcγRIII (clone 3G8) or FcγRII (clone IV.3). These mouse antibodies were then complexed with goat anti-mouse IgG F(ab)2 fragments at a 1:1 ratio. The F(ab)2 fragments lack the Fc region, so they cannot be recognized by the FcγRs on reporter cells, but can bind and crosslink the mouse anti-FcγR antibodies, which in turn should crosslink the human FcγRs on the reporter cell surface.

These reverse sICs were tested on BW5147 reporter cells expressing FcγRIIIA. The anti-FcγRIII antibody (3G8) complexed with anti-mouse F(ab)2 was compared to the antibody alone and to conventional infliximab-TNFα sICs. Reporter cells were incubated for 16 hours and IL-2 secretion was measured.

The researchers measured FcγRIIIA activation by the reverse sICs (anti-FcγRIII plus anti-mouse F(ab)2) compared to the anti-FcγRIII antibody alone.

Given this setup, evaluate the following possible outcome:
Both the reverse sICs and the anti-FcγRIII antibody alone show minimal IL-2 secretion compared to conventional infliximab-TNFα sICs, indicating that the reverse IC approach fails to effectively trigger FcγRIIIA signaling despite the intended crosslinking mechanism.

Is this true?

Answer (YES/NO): NO